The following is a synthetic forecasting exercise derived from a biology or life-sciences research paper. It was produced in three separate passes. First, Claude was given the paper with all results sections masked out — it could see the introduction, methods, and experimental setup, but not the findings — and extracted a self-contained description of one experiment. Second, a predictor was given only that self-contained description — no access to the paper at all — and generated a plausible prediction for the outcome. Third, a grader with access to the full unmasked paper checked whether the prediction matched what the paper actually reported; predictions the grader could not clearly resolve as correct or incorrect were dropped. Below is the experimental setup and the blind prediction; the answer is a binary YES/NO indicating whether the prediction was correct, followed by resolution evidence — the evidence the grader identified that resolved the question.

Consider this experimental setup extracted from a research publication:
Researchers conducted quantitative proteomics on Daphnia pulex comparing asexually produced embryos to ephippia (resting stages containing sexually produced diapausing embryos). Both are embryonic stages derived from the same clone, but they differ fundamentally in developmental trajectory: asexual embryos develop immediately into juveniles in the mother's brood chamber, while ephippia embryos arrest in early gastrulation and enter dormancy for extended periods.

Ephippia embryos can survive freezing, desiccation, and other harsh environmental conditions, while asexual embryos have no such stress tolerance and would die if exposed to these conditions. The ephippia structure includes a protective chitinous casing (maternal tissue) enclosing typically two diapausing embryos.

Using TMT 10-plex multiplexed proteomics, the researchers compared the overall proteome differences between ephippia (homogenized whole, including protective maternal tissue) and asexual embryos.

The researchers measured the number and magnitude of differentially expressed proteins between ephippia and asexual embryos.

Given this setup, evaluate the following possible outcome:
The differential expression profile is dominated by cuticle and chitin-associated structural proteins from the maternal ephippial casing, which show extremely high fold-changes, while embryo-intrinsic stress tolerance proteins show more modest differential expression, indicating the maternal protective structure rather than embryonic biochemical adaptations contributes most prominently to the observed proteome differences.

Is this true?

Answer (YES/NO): NO